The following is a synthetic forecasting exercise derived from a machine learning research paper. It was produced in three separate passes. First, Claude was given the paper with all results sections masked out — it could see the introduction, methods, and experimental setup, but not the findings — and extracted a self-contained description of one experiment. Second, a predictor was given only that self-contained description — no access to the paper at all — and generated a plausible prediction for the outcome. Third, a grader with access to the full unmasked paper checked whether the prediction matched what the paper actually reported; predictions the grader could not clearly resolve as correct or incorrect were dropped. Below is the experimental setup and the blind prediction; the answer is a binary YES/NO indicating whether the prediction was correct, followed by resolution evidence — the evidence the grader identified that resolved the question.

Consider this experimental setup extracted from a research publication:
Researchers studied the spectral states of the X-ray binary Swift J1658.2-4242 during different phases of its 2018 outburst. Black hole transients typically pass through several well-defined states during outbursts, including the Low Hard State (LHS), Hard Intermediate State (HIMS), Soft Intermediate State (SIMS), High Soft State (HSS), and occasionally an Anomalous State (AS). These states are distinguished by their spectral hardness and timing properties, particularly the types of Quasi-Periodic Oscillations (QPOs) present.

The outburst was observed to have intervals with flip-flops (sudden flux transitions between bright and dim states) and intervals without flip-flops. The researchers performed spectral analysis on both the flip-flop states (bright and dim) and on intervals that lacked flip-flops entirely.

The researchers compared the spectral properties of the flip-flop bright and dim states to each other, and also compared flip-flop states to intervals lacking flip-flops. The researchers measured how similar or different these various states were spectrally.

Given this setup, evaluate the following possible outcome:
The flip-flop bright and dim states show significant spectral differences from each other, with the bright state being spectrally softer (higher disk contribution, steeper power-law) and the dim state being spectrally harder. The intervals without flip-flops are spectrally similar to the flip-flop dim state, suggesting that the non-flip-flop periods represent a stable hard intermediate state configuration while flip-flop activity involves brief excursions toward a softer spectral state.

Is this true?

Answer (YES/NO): NO